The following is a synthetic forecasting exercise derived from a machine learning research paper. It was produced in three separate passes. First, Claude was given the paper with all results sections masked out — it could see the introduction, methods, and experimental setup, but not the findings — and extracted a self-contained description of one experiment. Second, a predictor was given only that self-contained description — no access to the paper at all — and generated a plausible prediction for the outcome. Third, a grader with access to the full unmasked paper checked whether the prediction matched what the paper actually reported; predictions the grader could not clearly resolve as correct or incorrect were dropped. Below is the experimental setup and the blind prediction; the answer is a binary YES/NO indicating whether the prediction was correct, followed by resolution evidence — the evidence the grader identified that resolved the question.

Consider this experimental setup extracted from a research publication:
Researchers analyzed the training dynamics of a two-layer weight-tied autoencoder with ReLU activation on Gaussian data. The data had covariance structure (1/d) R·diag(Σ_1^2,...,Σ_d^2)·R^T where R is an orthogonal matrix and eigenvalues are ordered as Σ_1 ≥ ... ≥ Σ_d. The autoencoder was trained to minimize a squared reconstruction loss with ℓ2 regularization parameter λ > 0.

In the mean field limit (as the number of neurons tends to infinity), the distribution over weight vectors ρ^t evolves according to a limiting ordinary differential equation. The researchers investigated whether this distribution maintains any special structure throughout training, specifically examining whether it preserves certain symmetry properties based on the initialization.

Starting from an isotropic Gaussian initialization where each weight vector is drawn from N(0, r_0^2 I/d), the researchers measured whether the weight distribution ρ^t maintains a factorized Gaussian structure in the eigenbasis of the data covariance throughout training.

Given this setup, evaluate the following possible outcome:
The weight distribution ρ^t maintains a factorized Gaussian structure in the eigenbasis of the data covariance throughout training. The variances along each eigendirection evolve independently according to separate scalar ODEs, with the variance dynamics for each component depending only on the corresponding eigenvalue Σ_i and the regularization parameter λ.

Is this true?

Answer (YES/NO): YES